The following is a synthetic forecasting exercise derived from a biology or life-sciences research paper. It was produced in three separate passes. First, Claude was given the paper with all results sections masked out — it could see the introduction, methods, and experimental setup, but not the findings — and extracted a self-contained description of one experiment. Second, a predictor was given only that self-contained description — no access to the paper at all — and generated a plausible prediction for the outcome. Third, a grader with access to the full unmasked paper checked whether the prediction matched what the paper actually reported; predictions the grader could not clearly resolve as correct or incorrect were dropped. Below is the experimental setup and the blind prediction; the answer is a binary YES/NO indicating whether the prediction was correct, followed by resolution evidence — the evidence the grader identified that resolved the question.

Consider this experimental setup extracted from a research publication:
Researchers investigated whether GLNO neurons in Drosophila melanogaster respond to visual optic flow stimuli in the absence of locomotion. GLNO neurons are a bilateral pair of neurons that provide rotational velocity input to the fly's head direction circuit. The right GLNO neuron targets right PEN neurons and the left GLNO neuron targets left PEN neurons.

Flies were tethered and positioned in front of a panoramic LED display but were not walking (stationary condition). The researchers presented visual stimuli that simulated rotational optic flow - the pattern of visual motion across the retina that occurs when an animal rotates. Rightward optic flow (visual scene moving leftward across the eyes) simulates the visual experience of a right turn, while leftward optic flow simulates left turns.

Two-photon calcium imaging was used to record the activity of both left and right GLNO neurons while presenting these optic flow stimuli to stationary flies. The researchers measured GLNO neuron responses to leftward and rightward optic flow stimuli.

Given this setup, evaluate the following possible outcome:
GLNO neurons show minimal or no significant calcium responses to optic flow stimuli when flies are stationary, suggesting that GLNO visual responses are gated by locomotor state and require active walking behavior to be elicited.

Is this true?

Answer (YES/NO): NO